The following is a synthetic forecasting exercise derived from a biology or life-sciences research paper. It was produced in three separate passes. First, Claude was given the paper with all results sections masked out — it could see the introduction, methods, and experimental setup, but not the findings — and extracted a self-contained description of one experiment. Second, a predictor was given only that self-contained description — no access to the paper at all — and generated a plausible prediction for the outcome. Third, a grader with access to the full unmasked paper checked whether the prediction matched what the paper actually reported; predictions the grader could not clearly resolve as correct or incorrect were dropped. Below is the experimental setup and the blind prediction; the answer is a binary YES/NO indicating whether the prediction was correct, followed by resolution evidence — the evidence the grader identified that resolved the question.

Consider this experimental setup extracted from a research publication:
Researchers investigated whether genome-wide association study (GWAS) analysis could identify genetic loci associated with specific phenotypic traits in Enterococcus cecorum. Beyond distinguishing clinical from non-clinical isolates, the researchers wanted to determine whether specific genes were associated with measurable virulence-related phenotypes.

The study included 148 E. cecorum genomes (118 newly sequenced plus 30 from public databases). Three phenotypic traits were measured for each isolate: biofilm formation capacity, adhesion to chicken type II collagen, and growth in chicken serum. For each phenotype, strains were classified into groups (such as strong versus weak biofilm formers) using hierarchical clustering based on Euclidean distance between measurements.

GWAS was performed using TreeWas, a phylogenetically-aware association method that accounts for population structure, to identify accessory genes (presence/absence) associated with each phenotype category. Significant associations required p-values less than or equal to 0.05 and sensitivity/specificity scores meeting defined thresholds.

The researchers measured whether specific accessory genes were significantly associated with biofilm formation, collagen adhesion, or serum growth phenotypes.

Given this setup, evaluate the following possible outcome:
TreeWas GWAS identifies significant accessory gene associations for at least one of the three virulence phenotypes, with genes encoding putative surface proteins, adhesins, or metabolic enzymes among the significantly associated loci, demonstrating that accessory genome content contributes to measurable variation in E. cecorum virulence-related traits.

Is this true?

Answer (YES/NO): NO